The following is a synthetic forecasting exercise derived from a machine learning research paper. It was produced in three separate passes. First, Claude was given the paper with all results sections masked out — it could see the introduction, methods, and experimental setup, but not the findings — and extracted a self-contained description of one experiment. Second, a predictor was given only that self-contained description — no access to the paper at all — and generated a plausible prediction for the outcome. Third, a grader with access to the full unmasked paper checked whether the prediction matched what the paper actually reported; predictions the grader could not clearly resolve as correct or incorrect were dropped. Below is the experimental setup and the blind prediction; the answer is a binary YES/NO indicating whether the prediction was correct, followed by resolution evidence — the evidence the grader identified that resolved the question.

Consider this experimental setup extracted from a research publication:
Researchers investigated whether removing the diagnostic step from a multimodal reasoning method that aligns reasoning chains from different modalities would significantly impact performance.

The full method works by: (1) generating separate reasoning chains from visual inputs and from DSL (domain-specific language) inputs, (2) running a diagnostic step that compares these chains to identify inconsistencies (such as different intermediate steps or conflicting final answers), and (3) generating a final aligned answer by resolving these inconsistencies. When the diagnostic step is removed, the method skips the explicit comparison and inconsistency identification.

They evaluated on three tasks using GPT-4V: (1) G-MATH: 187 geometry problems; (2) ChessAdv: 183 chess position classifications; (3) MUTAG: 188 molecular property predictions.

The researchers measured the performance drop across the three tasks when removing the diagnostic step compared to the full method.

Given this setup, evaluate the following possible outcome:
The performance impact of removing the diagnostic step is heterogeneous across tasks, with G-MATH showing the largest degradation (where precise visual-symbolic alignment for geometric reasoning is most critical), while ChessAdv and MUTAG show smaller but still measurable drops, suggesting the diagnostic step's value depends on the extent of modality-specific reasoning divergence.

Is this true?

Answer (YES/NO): NO